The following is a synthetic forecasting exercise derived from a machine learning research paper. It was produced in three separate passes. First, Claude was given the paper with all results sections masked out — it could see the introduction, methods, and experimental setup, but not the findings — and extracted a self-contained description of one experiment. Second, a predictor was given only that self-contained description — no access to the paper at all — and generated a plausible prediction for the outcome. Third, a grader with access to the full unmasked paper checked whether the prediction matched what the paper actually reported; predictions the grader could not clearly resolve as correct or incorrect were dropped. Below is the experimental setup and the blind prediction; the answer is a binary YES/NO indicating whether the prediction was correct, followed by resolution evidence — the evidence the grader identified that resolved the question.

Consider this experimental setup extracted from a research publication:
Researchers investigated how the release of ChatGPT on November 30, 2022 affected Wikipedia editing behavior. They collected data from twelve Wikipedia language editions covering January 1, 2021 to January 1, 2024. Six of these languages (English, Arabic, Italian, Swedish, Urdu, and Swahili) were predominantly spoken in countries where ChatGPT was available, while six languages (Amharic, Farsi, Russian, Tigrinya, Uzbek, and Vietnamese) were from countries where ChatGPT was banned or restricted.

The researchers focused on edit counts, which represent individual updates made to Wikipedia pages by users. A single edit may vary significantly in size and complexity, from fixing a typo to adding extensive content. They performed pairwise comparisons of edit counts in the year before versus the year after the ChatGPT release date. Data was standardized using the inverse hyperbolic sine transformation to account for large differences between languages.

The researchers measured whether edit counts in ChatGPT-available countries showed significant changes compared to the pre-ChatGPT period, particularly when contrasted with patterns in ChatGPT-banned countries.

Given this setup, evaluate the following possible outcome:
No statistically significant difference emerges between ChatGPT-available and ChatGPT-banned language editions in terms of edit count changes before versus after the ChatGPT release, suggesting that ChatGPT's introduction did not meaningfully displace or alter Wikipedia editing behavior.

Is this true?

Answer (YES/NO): YES